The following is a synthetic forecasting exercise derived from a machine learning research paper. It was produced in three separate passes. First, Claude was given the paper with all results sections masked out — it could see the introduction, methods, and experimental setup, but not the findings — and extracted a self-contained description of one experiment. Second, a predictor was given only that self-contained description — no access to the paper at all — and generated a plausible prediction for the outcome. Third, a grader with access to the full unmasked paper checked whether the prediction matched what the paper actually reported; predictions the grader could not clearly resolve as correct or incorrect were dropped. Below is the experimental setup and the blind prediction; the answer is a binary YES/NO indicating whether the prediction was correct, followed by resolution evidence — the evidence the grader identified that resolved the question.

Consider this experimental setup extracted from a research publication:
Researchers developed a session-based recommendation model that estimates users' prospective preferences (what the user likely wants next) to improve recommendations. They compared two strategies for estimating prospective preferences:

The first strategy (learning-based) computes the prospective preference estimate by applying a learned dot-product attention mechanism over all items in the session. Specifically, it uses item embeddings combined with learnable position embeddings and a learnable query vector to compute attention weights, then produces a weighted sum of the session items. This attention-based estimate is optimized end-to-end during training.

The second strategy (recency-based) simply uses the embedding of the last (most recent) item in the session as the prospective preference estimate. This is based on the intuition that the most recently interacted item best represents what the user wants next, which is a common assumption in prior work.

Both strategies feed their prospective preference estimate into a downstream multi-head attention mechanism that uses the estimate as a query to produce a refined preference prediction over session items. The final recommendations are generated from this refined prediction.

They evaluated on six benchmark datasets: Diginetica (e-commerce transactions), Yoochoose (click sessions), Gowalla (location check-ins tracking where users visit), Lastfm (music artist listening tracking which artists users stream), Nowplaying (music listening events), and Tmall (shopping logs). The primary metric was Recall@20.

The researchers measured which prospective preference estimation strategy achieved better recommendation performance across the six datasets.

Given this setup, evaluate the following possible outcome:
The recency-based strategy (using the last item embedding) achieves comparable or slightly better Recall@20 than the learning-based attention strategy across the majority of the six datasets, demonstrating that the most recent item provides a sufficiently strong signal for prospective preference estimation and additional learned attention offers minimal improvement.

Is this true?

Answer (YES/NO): NO